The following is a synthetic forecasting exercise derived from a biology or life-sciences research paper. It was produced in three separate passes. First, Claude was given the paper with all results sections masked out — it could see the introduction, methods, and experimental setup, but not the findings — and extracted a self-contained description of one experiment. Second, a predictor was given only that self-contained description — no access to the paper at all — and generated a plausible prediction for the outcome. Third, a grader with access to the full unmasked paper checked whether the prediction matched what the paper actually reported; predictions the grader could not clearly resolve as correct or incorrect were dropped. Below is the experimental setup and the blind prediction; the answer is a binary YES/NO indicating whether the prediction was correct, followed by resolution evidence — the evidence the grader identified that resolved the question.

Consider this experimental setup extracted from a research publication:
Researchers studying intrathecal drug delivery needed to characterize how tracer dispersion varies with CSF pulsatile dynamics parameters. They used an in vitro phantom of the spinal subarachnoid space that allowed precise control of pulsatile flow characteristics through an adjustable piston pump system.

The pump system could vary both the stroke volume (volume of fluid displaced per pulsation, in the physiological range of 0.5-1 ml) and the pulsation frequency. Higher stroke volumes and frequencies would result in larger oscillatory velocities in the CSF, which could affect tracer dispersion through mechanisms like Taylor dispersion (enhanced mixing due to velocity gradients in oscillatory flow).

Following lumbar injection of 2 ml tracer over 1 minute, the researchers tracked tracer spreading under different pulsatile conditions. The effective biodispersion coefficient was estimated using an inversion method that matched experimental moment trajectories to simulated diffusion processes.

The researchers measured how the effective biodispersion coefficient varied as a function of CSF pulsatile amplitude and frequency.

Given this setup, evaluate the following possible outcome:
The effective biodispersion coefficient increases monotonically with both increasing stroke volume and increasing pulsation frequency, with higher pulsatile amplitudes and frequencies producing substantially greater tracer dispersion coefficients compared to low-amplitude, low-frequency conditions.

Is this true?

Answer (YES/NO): NO